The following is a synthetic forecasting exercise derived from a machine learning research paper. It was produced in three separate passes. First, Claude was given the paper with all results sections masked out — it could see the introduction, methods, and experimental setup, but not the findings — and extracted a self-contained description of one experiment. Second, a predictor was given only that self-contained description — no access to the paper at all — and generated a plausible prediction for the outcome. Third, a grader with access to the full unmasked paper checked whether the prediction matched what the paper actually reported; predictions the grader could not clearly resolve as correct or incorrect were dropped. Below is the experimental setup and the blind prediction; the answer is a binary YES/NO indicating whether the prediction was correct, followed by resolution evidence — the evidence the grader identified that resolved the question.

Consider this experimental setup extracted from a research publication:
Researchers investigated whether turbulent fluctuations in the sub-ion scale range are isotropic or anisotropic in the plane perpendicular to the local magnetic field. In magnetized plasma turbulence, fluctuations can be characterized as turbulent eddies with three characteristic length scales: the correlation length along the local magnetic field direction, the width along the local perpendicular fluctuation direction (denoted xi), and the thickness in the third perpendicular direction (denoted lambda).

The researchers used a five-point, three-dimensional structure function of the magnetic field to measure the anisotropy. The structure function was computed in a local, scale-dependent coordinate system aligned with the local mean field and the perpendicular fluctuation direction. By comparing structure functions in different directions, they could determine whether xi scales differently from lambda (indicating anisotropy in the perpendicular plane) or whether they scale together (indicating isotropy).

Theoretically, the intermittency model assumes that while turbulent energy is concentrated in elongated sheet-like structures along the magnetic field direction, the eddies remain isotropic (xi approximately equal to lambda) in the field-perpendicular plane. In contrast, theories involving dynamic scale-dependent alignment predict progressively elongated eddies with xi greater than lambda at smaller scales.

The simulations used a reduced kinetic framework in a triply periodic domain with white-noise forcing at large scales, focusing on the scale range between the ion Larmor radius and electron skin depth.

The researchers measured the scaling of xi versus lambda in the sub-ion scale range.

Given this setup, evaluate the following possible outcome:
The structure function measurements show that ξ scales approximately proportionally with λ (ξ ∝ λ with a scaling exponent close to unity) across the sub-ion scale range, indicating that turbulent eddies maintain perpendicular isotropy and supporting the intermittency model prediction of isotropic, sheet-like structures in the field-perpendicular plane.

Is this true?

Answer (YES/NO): YES